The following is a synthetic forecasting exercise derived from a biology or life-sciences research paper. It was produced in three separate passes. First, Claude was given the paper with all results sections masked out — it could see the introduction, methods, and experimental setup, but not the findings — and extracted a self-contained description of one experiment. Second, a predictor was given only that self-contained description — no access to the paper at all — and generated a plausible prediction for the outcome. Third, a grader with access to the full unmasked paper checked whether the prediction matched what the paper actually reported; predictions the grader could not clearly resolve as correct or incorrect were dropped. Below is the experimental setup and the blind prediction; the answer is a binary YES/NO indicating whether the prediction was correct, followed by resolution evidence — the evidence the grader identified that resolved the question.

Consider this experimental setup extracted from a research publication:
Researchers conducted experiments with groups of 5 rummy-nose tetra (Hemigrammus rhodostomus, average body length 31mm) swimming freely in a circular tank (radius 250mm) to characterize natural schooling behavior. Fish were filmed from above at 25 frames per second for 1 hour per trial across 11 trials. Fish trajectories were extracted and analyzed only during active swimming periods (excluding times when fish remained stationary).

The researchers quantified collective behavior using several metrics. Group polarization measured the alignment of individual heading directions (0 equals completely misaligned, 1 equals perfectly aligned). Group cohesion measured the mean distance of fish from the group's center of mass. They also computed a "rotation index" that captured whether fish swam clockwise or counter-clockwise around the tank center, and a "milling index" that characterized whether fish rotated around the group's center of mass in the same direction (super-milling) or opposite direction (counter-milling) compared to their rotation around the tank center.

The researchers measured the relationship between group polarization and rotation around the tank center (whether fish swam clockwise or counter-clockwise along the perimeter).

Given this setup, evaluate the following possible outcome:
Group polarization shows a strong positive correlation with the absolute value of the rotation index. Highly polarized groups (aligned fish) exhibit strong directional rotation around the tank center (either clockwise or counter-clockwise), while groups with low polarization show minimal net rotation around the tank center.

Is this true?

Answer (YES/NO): YES